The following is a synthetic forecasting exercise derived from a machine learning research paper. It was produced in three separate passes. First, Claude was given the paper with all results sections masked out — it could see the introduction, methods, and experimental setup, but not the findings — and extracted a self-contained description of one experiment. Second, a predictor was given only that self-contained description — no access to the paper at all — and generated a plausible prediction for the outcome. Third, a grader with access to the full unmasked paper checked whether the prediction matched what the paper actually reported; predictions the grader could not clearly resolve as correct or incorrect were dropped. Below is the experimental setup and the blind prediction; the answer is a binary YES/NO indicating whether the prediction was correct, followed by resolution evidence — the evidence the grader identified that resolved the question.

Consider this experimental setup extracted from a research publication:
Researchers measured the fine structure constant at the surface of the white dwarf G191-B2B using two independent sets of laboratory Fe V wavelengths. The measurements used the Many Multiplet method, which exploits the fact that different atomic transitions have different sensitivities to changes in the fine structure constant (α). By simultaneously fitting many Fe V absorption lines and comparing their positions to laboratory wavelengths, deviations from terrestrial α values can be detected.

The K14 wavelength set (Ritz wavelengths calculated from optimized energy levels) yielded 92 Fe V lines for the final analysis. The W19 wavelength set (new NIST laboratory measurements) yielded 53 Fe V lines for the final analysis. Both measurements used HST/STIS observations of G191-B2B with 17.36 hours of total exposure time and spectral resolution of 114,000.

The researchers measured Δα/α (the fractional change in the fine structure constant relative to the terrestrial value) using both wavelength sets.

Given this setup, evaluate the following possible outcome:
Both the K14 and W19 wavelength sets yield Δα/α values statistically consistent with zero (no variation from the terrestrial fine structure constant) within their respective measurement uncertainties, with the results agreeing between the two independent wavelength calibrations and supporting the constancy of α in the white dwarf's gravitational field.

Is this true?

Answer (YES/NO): NO